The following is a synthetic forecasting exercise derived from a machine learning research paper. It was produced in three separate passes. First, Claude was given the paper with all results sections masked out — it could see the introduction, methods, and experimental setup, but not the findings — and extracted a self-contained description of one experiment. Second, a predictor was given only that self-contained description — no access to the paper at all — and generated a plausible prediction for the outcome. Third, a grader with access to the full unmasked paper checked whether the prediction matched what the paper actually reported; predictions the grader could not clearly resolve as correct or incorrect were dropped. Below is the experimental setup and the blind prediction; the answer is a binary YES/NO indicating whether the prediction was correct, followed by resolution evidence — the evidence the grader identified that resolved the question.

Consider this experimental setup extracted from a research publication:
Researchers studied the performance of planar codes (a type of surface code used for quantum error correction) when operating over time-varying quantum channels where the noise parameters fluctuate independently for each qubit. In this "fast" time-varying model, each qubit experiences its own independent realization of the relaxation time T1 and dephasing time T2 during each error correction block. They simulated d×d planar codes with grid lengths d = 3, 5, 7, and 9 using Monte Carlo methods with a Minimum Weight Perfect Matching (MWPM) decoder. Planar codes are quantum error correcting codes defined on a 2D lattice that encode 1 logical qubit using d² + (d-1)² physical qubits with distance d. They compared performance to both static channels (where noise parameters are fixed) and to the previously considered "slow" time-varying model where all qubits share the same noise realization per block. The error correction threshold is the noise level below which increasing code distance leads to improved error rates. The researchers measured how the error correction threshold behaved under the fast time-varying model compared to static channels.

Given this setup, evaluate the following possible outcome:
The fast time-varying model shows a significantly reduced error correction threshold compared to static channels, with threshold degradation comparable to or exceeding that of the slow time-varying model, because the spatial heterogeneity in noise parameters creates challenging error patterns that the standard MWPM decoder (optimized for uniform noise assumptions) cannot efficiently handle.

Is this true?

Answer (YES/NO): NO